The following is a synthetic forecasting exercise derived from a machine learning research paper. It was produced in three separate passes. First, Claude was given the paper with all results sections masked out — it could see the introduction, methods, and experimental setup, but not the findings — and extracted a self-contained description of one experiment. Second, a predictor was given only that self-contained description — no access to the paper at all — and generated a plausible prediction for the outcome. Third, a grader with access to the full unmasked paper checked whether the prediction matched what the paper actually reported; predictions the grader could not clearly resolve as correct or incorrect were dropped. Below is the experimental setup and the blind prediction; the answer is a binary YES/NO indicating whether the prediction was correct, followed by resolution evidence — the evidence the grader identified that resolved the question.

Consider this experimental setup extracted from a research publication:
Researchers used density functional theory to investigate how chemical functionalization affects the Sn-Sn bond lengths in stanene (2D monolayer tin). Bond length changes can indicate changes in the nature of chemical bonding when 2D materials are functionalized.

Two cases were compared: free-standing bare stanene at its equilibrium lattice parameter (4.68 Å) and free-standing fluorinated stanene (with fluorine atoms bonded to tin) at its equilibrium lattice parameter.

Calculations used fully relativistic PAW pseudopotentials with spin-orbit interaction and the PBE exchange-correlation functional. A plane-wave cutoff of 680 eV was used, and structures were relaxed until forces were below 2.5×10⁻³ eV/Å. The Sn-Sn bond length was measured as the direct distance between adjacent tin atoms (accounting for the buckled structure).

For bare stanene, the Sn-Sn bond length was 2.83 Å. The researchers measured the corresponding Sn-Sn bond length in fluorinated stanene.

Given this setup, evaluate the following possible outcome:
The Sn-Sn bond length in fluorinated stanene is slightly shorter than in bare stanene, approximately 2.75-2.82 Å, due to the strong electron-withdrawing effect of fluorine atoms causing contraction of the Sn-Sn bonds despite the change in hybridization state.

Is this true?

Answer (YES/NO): NO